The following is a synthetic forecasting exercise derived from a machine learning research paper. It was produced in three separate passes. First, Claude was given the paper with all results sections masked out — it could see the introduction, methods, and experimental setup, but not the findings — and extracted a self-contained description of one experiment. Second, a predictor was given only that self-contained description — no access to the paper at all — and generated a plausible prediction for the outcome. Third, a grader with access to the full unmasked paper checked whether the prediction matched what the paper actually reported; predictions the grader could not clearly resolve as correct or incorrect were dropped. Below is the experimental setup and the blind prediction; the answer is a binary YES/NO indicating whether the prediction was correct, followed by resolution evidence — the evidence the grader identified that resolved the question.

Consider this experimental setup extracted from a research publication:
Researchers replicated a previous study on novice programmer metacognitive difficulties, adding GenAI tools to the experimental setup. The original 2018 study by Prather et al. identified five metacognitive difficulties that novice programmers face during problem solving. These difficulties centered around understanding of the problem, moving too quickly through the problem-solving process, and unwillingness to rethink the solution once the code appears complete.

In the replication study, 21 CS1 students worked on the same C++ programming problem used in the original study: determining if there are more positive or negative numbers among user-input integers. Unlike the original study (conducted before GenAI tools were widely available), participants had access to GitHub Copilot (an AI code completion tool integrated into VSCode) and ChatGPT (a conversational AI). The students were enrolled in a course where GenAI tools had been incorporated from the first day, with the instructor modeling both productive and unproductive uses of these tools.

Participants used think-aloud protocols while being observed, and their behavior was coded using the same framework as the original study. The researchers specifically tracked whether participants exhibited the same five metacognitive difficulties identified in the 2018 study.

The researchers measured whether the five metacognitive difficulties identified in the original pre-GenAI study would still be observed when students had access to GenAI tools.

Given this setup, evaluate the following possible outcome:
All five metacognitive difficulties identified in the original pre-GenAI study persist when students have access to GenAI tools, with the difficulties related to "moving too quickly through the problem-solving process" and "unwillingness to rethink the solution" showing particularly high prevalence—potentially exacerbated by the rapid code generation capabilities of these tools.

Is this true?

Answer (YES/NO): NO